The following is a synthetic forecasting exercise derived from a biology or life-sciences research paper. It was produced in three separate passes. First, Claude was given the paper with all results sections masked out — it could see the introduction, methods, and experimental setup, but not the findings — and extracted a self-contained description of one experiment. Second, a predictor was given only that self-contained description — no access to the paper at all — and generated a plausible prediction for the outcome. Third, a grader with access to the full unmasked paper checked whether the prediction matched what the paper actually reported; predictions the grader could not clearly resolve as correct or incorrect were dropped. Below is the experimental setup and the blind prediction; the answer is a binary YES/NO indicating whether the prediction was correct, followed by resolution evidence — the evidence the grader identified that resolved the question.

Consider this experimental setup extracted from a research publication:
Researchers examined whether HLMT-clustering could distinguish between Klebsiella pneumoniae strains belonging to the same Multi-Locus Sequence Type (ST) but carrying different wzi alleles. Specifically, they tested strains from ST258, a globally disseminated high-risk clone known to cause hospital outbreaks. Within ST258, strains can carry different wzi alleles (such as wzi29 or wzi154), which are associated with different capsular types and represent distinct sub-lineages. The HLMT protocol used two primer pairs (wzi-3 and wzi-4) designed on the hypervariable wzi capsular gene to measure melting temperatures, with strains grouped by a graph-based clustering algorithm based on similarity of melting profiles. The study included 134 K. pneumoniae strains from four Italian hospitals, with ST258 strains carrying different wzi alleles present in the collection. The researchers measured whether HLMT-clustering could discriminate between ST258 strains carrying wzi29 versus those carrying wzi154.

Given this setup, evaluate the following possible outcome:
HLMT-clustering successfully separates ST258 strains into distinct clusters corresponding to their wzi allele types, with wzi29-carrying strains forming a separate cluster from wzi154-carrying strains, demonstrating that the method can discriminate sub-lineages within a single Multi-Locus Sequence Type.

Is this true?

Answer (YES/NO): YES